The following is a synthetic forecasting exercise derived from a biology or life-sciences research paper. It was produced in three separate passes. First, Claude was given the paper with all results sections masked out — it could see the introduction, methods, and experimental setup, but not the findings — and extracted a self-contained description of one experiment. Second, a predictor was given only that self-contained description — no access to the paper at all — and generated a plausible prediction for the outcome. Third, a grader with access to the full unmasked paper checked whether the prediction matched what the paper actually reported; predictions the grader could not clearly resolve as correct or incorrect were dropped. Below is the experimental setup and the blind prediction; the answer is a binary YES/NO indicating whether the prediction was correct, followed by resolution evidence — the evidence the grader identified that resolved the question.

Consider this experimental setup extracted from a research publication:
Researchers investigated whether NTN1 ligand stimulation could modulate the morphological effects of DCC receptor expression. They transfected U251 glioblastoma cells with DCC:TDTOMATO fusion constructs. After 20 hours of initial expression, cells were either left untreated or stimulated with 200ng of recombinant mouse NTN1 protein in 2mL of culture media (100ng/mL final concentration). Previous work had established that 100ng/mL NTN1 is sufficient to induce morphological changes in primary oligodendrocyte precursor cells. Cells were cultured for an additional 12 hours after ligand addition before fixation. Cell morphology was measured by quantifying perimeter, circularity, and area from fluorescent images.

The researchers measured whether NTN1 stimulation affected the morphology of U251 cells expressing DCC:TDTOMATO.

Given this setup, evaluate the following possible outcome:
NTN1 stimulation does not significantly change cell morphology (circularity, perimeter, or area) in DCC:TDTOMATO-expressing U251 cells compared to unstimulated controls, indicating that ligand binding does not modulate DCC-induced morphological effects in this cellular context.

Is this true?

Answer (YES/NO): YES